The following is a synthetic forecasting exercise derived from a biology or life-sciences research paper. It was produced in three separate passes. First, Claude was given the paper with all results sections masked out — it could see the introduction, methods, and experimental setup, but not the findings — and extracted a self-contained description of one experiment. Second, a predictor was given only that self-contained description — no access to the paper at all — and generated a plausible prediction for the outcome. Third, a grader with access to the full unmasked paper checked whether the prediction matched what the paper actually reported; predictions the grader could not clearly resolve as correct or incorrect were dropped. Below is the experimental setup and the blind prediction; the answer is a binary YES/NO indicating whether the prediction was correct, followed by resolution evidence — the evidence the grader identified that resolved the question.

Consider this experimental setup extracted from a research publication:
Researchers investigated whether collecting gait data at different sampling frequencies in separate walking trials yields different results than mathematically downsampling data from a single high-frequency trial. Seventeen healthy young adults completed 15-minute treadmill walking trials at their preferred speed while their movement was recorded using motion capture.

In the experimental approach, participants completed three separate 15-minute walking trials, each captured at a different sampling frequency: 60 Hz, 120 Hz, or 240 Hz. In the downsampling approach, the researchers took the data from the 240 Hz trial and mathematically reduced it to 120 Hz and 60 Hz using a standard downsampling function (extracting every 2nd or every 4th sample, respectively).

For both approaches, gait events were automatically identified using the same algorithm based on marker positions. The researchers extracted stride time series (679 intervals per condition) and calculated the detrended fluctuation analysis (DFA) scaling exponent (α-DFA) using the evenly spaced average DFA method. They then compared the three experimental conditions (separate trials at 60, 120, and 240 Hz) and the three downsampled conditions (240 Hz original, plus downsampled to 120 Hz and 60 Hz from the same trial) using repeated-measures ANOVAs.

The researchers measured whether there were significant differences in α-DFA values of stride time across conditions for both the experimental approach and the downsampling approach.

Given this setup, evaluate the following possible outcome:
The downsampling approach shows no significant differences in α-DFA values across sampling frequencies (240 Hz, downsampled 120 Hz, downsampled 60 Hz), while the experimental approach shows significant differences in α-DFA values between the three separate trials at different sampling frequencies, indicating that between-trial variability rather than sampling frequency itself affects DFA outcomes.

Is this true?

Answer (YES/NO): NO